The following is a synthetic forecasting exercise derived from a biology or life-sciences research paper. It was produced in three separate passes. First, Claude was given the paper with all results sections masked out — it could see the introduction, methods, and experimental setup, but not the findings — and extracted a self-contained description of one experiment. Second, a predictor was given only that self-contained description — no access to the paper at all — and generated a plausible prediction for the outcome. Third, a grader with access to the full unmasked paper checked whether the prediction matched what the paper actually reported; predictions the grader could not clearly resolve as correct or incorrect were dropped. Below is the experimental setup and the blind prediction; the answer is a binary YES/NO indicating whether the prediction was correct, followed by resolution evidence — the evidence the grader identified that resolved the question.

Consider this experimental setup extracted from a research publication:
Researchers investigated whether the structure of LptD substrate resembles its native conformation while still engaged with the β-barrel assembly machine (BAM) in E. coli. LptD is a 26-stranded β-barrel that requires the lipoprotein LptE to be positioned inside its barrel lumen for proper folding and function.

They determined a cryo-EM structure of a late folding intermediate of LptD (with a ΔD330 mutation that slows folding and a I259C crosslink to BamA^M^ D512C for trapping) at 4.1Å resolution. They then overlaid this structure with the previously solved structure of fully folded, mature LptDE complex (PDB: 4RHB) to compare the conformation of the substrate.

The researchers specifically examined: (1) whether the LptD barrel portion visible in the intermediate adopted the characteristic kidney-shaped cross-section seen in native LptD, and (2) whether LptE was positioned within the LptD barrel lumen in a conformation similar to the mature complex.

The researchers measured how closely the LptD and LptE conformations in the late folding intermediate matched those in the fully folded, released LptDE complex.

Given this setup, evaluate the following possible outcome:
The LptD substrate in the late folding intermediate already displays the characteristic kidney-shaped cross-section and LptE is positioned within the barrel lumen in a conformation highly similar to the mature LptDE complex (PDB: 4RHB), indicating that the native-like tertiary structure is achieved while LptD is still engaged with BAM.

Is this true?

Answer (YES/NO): YES